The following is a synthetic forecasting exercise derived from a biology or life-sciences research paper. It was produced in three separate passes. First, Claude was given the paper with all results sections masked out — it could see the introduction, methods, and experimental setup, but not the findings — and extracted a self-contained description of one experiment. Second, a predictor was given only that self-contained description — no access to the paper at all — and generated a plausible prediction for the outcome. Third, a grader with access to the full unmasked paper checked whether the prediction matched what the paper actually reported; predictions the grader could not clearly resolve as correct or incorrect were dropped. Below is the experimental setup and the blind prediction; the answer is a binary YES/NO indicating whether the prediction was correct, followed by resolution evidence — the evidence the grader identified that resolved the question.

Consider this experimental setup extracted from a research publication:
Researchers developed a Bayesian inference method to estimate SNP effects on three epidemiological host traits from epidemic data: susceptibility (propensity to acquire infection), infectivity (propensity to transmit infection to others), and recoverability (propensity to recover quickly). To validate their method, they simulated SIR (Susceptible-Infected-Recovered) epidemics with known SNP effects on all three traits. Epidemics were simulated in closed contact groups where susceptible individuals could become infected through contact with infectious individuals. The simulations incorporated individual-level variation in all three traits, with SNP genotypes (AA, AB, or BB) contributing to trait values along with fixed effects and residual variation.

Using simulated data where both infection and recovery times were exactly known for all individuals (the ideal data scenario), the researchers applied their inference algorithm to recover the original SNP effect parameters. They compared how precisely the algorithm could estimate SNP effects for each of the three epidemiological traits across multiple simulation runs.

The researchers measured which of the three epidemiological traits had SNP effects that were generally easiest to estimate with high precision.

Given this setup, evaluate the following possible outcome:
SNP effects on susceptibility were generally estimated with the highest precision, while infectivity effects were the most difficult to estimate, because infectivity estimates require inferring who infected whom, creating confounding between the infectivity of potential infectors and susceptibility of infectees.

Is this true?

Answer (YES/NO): NO